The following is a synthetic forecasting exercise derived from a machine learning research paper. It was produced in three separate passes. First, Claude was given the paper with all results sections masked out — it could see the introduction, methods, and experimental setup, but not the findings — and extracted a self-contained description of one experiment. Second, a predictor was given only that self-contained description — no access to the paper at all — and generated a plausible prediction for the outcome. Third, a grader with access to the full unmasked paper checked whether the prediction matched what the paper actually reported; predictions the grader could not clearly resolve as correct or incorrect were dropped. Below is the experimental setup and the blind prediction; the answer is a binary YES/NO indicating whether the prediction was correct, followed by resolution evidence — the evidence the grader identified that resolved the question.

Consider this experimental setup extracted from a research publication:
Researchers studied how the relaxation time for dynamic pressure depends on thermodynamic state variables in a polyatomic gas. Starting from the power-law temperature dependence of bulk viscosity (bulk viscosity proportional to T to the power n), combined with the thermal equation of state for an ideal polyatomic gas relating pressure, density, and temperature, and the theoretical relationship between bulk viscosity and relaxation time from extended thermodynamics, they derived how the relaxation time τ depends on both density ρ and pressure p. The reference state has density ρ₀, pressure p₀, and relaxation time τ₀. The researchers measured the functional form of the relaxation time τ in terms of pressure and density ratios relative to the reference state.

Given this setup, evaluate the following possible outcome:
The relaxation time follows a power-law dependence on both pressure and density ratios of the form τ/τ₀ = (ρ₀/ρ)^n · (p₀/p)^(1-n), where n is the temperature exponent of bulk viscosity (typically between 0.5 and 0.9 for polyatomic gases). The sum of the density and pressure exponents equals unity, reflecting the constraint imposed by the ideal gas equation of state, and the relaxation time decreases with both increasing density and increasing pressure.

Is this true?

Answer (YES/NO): NO